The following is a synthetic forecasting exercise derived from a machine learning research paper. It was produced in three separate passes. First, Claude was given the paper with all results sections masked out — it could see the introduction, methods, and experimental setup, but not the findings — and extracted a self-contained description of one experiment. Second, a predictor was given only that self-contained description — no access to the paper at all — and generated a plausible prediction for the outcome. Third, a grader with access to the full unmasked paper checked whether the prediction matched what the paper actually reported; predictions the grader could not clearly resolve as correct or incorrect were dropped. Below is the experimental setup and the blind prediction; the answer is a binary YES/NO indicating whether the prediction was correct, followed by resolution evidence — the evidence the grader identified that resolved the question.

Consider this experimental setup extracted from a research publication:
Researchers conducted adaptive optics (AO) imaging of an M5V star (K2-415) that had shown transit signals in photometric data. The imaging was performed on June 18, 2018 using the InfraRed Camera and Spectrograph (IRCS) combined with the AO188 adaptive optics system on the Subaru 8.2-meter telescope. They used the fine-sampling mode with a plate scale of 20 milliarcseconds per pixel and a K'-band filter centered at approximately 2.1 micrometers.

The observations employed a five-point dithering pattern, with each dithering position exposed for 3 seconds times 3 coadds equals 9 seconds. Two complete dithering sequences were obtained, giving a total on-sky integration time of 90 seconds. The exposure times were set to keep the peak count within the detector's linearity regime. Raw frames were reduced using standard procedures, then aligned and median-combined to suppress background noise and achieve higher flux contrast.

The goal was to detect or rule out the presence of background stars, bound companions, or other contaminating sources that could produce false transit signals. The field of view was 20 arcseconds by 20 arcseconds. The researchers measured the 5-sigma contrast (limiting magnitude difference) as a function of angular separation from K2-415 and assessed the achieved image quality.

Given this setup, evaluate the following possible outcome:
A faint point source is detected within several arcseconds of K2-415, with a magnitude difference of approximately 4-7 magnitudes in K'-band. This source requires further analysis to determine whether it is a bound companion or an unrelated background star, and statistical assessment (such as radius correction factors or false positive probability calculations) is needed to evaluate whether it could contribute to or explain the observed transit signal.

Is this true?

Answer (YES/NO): NO